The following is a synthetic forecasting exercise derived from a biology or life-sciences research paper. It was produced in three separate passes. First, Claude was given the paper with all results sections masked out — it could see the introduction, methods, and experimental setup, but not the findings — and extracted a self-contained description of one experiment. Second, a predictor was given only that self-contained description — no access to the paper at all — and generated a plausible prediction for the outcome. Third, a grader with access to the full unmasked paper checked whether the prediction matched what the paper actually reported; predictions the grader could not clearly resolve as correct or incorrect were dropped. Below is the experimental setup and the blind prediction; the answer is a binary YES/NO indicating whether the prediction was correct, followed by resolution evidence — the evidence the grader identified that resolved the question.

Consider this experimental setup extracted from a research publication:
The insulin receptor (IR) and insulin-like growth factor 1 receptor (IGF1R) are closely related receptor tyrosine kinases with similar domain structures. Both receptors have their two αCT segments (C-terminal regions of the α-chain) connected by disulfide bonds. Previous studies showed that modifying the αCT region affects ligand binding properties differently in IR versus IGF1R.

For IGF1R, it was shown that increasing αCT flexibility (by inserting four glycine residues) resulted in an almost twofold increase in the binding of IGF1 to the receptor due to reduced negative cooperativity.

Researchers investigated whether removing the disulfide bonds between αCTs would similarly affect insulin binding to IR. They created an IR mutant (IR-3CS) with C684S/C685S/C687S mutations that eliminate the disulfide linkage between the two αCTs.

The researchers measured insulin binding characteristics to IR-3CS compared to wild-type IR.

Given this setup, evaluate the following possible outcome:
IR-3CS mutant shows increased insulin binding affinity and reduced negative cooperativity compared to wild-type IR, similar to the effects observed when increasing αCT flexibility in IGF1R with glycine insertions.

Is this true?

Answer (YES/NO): NO